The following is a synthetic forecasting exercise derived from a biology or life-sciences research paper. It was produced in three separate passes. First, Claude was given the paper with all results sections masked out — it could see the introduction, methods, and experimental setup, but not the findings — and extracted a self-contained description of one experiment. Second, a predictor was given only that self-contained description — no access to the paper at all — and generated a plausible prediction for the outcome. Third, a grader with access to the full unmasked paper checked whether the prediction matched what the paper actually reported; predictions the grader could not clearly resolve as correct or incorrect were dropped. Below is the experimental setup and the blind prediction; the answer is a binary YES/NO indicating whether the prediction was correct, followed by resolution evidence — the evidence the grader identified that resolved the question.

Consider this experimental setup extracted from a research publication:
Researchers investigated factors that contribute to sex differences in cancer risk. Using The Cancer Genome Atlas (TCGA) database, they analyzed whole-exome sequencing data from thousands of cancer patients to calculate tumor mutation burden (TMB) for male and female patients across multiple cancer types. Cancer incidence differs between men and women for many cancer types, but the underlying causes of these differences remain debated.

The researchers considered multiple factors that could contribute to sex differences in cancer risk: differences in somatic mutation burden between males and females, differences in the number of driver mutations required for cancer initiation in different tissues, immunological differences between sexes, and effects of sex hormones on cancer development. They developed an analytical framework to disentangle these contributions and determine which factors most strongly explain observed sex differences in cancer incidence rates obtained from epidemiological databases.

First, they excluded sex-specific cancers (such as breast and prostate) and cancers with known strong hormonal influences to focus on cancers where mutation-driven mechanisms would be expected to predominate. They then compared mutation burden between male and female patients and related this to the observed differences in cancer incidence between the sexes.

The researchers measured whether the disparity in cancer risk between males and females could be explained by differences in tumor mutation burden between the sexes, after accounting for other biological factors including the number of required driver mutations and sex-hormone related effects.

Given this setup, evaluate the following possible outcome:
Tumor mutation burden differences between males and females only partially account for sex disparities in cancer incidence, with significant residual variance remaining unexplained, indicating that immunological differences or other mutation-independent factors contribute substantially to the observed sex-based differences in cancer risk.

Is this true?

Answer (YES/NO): NO